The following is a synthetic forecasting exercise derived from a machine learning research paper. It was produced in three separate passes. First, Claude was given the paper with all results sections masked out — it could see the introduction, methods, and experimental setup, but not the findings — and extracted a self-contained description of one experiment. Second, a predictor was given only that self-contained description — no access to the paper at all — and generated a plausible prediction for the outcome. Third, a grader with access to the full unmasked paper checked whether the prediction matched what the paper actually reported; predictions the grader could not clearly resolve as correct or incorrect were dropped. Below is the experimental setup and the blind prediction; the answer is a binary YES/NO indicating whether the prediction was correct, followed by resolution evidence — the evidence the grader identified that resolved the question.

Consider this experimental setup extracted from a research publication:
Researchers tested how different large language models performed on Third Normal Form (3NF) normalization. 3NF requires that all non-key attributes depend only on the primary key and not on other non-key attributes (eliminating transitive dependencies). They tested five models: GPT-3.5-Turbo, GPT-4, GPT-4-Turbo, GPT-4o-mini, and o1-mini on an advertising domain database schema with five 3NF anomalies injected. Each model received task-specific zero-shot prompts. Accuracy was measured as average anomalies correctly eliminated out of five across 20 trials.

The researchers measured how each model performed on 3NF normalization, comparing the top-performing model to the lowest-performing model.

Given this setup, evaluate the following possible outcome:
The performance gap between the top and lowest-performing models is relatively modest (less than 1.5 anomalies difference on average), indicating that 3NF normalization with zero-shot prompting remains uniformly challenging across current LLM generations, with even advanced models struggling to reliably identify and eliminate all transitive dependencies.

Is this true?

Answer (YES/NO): NO